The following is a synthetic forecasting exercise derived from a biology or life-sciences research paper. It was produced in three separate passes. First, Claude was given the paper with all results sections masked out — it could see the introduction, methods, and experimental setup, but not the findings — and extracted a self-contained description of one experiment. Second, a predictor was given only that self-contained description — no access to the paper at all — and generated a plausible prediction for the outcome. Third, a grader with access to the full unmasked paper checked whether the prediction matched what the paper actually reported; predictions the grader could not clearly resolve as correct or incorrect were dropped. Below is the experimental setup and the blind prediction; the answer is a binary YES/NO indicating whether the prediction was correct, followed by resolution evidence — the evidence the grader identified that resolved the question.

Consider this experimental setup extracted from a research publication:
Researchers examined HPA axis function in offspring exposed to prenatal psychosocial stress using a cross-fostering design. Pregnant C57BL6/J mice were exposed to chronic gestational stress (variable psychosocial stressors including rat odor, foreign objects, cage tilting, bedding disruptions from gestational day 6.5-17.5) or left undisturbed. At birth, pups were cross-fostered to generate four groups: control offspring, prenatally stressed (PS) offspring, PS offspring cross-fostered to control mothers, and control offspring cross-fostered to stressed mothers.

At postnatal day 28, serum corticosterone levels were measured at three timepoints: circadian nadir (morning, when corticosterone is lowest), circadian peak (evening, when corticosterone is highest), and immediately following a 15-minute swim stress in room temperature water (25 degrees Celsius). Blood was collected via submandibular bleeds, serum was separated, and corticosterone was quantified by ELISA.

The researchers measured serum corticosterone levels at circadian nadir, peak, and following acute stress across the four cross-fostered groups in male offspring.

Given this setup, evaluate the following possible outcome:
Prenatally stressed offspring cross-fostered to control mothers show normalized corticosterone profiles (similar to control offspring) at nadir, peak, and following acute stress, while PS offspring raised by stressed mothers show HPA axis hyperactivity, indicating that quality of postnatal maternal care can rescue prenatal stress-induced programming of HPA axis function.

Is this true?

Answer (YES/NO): NO